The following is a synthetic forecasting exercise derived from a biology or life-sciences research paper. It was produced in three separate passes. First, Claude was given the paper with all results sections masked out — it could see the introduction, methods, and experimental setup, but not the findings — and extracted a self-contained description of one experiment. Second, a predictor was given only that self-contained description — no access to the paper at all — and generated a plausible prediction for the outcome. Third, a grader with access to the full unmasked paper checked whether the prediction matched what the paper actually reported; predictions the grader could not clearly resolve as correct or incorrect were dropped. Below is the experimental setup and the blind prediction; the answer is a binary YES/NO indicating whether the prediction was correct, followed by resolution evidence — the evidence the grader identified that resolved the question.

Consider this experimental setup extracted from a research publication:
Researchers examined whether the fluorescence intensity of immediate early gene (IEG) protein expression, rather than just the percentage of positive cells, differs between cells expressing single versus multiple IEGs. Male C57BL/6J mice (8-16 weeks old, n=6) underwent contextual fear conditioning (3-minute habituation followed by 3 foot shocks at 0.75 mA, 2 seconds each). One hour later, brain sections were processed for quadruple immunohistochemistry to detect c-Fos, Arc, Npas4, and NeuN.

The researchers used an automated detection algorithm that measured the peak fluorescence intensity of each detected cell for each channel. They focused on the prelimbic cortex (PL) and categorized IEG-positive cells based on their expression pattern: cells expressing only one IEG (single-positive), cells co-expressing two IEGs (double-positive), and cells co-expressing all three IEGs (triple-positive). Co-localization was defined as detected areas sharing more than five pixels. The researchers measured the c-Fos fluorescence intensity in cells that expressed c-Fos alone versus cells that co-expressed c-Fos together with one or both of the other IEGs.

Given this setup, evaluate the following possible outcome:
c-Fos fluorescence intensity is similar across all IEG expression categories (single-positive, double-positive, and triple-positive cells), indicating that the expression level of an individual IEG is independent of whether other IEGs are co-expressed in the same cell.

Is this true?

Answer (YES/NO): NO